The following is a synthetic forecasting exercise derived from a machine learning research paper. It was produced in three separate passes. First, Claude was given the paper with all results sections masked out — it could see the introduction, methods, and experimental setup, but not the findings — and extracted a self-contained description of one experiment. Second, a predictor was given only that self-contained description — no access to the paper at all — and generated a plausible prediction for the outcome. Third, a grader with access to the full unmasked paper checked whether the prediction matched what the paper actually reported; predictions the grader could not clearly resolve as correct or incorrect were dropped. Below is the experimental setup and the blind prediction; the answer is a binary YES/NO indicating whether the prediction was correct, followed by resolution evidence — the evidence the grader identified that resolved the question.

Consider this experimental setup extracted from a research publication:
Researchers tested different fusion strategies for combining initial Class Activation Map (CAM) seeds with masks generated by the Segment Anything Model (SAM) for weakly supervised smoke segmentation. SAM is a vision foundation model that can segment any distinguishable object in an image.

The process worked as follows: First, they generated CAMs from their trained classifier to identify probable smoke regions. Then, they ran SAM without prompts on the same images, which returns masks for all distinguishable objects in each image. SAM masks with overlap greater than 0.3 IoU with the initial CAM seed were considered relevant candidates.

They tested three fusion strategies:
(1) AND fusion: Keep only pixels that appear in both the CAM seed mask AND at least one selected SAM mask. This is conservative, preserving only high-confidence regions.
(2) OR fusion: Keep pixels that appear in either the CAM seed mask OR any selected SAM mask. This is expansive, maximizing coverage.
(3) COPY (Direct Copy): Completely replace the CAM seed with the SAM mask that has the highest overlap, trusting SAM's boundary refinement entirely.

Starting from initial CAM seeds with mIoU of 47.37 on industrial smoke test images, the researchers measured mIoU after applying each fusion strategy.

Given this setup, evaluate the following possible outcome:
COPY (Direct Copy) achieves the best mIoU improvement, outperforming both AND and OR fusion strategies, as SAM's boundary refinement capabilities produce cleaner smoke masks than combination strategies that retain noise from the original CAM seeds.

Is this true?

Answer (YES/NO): YES